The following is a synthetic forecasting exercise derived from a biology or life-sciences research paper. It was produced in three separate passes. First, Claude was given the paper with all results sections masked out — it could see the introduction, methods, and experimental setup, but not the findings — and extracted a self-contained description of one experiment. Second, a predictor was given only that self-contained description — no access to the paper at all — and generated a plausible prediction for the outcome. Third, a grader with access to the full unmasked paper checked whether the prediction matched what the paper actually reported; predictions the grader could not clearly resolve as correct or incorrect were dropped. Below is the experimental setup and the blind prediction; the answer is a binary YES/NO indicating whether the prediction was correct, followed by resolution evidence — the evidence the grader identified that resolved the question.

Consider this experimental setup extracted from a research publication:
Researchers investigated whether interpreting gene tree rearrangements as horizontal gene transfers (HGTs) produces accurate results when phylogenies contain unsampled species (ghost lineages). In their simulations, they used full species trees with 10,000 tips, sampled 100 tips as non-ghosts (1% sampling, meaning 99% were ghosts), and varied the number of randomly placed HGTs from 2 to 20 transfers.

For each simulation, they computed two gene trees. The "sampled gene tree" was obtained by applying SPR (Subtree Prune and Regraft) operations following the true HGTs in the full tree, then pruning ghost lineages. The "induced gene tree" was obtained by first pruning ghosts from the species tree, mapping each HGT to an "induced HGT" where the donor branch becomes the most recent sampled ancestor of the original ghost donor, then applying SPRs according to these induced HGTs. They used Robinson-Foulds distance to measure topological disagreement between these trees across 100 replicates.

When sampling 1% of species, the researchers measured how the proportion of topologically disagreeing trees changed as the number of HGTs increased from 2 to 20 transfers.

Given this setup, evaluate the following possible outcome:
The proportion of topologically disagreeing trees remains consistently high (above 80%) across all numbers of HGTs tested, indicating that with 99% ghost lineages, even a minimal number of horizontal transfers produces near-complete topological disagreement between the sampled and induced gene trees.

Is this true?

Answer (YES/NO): NO